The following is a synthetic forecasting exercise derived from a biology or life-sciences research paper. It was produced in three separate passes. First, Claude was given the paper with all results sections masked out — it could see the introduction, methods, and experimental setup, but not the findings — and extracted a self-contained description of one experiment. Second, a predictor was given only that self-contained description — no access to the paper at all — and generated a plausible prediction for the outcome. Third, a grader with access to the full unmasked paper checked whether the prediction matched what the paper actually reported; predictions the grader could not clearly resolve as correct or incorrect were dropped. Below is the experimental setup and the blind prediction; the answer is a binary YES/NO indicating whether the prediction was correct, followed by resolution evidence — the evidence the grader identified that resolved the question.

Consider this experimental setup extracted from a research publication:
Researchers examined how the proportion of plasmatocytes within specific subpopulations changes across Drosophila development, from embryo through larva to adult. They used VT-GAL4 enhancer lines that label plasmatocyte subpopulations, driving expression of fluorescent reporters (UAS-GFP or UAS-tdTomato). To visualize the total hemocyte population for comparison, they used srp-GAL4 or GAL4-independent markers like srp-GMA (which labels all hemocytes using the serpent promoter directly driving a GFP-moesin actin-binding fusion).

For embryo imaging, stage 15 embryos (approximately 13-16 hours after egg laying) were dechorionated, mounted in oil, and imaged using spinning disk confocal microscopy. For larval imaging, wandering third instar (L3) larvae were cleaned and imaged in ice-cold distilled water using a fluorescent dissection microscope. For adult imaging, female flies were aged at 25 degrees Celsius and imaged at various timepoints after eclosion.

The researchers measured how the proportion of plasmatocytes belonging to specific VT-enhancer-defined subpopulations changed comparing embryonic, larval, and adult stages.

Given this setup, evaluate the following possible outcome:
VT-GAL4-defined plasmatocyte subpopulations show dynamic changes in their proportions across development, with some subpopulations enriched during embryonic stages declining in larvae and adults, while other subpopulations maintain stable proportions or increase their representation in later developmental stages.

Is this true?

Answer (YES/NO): NO